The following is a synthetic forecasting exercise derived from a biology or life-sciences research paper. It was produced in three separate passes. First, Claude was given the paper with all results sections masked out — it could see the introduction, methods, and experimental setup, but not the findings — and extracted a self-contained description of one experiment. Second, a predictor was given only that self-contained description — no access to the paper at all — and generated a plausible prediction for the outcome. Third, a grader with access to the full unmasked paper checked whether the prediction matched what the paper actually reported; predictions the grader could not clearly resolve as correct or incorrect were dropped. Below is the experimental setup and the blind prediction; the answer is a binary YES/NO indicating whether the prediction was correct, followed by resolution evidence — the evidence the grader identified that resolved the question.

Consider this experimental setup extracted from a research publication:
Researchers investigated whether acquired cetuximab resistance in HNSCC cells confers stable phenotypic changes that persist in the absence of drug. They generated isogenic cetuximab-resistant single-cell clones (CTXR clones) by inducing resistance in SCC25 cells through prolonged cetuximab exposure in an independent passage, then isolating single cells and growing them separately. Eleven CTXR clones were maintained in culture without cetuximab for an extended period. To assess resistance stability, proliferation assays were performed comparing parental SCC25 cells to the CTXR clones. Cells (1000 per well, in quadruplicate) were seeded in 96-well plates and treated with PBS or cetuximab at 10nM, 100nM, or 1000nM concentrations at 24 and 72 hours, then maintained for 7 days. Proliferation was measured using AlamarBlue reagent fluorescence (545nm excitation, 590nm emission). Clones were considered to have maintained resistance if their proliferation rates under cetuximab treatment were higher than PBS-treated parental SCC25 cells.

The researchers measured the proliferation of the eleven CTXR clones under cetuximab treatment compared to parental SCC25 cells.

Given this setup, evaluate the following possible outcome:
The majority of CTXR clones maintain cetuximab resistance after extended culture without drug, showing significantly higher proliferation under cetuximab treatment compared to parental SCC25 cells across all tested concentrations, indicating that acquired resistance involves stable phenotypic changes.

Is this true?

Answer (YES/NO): YES